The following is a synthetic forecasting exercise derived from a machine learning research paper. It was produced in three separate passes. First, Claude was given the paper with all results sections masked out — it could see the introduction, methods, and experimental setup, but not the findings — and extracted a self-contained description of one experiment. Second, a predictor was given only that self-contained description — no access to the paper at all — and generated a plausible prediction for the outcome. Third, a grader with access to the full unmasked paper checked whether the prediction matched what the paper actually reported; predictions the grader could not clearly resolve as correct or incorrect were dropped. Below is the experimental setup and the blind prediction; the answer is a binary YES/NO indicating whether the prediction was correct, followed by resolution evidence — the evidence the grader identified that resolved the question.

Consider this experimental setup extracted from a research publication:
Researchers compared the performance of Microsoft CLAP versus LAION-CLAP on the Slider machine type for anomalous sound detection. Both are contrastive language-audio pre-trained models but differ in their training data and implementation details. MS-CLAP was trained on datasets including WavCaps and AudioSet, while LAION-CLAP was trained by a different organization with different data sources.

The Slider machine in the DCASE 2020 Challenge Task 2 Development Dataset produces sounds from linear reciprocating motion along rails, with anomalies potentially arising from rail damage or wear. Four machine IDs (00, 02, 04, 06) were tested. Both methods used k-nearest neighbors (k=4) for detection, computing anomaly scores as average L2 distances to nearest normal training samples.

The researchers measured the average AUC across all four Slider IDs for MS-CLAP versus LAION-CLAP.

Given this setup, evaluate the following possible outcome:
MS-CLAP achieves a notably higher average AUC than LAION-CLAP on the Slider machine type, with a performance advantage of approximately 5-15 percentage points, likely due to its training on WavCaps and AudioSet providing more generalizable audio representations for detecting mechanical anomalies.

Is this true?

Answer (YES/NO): NO